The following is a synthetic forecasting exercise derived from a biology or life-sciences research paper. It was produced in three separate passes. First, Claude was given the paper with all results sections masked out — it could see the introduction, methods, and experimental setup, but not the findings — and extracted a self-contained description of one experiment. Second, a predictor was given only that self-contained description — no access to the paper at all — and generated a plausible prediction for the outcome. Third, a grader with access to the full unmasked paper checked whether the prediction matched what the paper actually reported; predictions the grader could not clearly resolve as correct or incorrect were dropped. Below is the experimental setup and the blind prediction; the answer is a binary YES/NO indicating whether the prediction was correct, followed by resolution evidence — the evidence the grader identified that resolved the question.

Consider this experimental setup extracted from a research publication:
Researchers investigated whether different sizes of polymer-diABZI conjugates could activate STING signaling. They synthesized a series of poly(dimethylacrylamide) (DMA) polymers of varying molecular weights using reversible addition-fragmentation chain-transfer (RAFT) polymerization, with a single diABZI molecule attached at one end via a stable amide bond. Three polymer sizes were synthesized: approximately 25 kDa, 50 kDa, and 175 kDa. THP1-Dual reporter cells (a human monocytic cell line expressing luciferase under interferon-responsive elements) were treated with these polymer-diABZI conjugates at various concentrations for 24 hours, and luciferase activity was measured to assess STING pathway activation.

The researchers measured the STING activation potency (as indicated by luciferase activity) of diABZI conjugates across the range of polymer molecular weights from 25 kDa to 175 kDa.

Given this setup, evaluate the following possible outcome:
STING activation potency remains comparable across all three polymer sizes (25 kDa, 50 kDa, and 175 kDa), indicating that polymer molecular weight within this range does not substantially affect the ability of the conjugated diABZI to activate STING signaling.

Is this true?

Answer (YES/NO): YES